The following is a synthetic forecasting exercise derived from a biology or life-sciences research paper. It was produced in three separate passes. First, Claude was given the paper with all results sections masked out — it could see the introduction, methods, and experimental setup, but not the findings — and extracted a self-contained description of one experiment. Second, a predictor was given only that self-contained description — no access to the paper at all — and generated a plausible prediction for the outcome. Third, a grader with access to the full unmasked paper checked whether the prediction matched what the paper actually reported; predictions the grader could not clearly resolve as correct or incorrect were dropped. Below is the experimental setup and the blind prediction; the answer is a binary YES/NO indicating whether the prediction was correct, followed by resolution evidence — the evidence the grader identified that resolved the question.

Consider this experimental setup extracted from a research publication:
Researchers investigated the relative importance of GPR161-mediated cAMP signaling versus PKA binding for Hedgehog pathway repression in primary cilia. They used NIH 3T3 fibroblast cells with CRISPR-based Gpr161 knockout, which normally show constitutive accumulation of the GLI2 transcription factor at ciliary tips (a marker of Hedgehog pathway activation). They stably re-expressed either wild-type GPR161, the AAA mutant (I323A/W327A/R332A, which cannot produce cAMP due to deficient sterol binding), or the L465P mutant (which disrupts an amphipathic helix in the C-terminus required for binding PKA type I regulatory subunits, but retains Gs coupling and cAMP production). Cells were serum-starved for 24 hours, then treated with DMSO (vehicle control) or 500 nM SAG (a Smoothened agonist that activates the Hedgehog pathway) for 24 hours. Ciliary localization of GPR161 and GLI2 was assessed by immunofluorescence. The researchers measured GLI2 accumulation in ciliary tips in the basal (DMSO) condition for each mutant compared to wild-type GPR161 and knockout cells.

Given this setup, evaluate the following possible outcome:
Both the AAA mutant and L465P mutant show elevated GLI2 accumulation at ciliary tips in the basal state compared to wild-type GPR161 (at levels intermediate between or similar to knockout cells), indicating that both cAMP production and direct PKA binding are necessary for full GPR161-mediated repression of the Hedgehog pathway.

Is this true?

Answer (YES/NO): NO